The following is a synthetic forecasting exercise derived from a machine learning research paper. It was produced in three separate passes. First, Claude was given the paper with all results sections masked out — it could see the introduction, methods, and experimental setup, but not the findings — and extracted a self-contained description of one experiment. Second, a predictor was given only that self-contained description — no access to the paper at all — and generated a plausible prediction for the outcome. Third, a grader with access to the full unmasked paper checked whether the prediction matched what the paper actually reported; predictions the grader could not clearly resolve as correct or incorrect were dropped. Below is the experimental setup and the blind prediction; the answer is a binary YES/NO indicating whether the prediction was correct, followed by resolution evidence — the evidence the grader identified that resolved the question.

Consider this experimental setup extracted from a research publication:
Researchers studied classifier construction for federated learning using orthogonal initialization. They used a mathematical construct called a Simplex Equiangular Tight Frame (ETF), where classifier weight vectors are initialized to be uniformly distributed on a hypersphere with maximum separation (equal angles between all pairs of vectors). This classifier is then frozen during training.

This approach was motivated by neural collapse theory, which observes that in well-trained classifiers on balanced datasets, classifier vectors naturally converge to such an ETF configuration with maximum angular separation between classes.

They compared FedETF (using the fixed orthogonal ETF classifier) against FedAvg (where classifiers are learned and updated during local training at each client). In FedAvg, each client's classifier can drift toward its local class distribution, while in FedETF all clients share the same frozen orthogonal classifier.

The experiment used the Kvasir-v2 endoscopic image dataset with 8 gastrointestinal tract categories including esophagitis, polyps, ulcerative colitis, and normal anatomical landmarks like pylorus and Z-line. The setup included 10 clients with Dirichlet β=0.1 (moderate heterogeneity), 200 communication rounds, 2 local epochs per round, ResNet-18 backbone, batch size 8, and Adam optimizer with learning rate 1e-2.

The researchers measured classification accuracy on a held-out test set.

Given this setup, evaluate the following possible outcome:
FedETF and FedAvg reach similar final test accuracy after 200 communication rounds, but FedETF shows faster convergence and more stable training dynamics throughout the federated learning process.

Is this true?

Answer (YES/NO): NO